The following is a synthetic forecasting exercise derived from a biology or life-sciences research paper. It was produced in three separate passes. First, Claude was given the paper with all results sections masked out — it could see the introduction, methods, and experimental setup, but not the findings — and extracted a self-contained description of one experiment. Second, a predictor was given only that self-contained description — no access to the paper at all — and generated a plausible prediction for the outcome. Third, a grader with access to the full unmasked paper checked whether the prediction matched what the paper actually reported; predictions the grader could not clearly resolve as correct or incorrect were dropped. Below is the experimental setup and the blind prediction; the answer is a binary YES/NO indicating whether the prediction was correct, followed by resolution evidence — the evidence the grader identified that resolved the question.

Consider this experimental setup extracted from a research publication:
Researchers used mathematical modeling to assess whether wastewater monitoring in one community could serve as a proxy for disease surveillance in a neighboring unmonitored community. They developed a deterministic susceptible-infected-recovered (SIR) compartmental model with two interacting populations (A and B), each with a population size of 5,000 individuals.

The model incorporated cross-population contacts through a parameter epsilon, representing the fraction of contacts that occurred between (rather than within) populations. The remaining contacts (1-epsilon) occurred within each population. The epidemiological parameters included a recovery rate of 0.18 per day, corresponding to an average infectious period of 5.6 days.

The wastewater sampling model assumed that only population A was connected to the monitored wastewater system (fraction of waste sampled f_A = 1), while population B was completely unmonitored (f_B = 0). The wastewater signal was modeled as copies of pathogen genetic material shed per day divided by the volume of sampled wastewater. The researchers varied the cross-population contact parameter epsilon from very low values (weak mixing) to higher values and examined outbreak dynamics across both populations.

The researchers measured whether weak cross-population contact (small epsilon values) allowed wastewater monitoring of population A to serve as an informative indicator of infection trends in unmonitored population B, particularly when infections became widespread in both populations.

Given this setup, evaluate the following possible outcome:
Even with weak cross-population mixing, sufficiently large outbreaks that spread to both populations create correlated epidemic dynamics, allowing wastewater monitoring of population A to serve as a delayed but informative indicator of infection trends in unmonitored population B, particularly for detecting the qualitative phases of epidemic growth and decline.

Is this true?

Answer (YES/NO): YES